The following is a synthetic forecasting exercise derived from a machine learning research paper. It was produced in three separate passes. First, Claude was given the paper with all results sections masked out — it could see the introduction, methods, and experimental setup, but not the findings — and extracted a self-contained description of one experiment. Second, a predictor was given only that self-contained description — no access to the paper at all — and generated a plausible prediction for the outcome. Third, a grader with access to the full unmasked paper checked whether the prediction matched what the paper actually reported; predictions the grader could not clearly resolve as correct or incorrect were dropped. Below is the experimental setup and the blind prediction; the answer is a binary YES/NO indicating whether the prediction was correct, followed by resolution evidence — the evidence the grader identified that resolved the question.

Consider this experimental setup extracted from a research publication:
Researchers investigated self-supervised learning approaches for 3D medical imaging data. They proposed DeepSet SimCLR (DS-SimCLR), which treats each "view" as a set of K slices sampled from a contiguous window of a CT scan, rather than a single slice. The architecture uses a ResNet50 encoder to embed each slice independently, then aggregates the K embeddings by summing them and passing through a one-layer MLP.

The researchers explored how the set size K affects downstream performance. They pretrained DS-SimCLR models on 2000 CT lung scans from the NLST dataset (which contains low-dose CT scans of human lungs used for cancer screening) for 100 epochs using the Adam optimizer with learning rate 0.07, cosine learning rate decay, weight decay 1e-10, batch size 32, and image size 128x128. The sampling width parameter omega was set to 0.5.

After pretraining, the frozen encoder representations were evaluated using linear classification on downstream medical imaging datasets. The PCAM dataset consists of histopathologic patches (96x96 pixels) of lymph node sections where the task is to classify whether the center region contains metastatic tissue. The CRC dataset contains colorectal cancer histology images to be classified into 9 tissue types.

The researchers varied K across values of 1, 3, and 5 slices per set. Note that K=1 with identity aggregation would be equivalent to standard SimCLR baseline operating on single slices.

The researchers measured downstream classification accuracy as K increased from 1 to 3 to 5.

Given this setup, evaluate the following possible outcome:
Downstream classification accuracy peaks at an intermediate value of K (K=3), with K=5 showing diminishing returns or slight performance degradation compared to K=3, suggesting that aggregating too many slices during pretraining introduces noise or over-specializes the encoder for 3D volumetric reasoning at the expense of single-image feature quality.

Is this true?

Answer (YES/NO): NO